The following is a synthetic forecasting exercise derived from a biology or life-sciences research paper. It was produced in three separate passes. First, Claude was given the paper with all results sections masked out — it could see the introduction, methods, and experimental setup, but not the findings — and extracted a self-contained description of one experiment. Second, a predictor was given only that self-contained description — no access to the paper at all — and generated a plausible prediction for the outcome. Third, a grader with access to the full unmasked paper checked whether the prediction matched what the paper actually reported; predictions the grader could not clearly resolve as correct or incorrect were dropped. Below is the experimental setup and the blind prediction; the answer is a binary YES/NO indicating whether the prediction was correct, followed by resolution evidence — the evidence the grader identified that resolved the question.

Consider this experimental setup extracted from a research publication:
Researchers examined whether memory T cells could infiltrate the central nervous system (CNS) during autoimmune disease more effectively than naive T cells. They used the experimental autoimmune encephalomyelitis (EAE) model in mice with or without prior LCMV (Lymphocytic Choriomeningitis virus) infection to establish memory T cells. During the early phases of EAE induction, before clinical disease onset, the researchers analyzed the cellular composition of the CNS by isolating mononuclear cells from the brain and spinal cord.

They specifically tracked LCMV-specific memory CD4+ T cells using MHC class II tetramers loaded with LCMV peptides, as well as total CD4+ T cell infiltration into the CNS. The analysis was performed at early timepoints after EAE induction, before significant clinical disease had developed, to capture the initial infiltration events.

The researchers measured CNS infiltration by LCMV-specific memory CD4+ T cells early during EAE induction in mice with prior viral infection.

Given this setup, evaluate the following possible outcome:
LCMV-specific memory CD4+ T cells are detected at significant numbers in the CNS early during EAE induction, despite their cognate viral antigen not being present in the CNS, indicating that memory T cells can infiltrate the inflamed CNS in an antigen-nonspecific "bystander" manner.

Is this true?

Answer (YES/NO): YES